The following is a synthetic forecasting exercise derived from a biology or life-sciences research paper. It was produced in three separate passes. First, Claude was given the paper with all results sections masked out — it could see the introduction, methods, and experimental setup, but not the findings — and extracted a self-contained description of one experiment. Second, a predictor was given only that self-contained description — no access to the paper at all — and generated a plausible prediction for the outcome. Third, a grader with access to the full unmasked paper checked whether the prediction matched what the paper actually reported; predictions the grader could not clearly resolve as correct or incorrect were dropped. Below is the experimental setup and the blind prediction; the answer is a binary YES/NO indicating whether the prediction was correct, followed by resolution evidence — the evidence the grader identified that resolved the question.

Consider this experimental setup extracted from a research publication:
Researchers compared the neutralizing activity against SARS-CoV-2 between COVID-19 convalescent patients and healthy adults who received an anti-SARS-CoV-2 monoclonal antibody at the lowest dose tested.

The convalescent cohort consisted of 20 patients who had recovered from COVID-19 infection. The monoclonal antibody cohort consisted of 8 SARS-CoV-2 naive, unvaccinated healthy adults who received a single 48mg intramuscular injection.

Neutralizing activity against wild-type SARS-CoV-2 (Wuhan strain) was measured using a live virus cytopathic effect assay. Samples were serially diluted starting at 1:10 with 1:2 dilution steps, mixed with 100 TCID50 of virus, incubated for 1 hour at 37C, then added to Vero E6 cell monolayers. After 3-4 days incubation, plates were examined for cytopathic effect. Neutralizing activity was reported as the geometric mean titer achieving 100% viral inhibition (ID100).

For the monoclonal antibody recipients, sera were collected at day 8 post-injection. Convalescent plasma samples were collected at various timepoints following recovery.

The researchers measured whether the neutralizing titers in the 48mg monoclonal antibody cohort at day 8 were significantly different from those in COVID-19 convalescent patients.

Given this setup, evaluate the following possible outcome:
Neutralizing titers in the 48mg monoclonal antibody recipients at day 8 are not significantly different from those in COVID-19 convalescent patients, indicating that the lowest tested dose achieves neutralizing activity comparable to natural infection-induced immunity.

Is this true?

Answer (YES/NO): NO